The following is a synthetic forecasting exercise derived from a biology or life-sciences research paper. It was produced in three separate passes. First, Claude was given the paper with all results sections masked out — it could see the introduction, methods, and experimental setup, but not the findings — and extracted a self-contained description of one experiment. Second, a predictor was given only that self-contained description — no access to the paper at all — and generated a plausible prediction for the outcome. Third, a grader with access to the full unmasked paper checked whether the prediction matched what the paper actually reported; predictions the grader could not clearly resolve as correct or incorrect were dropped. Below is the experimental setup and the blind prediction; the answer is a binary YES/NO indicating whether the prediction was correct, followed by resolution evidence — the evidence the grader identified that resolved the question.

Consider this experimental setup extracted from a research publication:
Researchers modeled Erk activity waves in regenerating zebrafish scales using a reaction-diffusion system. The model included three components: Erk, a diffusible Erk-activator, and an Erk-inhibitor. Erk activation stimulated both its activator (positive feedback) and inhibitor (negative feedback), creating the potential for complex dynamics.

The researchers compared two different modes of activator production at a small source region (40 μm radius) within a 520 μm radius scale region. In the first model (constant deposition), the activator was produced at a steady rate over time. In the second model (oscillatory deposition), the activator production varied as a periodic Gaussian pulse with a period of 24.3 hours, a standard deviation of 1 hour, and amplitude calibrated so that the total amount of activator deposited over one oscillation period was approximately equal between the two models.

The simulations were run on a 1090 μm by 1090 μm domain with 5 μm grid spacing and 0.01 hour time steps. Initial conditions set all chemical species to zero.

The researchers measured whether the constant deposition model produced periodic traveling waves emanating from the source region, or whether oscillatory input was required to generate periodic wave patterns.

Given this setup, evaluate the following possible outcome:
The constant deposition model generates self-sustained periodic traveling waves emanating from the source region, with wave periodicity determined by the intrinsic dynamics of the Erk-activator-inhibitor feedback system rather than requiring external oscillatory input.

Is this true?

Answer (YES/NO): YES